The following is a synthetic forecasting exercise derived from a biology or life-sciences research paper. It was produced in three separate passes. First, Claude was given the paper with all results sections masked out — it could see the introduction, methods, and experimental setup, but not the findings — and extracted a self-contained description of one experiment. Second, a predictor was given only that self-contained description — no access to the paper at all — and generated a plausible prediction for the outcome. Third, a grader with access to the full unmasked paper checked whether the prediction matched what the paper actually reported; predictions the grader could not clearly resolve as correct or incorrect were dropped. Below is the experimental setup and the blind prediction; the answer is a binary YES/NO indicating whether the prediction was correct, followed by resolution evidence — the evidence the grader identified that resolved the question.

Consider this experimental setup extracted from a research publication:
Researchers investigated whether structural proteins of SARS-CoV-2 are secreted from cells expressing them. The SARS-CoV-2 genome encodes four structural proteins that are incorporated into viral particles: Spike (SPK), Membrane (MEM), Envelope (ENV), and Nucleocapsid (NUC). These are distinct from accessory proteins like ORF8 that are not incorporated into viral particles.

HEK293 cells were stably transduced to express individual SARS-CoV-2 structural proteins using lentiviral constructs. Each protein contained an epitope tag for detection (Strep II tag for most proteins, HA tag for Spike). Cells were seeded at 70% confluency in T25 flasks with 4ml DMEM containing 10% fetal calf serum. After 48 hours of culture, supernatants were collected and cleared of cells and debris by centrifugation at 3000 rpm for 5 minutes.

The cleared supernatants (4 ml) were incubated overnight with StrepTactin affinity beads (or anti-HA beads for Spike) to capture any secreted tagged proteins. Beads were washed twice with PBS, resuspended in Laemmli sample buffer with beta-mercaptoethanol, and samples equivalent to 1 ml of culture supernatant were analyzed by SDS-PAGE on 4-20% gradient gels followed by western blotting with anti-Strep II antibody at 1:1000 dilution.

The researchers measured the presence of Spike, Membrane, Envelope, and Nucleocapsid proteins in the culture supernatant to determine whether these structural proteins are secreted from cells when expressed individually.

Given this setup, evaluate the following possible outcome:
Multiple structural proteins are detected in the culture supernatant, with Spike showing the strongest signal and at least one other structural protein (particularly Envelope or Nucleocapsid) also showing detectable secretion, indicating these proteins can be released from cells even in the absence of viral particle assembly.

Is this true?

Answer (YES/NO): NO